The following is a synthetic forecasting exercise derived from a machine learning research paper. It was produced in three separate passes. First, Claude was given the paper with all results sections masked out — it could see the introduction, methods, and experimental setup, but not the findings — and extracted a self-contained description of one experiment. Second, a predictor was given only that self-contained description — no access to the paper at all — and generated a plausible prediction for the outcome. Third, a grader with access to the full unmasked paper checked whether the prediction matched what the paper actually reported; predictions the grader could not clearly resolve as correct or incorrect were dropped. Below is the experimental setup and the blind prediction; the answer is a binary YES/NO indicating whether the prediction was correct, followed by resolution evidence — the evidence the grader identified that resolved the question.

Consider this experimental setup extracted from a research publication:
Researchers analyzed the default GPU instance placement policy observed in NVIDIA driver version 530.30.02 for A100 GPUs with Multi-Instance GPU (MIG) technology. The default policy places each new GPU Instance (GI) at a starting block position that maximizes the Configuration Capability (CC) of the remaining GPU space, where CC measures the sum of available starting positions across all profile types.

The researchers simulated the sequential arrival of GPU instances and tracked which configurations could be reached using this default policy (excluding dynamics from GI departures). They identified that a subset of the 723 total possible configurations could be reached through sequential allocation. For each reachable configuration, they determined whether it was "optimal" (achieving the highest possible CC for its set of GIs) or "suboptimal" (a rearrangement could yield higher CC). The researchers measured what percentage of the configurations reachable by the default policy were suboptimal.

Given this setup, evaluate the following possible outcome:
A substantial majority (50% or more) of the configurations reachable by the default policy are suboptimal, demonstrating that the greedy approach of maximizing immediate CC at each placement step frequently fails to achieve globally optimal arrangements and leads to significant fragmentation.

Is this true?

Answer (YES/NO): YES